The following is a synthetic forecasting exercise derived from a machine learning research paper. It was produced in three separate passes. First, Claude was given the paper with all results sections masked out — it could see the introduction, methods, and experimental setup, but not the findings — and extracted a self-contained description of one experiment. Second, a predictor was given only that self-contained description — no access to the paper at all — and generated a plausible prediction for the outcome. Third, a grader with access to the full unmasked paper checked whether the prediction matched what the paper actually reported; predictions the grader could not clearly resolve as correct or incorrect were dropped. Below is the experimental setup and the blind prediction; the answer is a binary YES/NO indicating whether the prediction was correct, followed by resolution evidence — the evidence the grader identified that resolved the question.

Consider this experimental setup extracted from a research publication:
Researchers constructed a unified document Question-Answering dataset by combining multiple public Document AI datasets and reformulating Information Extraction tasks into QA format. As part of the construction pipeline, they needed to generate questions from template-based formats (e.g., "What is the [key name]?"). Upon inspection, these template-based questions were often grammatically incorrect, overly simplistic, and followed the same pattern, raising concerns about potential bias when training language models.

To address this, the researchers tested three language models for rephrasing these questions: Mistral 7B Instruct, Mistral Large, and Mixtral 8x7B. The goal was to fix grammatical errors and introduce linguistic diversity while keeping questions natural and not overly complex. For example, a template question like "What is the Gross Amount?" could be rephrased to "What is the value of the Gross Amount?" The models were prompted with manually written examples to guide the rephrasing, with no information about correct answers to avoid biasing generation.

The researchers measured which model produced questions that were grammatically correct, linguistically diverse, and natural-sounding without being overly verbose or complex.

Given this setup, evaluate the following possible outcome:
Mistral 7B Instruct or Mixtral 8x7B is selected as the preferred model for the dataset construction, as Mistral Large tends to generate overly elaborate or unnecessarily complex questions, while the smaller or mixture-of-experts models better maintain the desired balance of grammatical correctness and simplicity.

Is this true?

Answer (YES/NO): NO